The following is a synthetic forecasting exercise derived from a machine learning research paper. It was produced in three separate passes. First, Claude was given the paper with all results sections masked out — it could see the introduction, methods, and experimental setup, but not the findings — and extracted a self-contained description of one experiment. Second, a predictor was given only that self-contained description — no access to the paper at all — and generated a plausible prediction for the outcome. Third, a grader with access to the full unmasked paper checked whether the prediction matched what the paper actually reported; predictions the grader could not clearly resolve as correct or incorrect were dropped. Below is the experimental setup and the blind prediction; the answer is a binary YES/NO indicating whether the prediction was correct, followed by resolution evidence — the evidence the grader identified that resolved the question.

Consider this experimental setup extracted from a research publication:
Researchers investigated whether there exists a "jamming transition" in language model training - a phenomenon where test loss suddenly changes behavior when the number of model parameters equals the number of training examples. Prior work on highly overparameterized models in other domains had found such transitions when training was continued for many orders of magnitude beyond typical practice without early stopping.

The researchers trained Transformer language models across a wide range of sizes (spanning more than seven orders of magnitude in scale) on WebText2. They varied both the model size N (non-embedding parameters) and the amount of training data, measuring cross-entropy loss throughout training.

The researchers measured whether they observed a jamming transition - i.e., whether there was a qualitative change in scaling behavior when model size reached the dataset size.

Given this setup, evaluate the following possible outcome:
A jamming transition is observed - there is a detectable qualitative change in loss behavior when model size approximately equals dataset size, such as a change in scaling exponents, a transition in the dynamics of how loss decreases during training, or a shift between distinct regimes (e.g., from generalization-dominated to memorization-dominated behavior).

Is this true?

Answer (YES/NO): NO